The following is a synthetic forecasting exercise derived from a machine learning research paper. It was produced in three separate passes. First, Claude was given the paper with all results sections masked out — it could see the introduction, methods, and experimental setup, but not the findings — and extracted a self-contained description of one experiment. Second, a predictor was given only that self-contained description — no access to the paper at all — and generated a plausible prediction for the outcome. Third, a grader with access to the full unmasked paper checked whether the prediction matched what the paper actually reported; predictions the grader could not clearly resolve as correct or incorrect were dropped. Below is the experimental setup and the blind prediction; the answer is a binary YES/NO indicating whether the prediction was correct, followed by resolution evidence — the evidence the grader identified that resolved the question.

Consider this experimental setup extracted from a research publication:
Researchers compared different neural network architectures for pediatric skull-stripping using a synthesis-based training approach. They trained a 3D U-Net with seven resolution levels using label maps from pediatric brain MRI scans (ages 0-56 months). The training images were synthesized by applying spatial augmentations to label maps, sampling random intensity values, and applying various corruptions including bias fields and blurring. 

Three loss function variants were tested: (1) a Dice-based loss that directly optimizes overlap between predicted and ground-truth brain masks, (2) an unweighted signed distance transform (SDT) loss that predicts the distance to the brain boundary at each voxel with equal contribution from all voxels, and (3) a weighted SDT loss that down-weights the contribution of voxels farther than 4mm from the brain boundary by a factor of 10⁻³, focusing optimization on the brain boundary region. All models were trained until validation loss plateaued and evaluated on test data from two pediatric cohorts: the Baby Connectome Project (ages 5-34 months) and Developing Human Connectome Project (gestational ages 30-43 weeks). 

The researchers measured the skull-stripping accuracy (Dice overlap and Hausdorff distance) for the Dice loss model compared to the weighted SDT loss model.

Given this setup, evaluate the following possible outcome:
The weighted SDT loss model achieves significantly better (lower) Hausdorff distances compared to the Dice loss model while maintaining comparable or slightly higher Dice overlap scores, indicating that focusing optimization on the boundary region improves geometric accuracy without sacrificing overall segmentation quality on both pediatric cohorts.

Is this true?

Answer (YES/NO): NO